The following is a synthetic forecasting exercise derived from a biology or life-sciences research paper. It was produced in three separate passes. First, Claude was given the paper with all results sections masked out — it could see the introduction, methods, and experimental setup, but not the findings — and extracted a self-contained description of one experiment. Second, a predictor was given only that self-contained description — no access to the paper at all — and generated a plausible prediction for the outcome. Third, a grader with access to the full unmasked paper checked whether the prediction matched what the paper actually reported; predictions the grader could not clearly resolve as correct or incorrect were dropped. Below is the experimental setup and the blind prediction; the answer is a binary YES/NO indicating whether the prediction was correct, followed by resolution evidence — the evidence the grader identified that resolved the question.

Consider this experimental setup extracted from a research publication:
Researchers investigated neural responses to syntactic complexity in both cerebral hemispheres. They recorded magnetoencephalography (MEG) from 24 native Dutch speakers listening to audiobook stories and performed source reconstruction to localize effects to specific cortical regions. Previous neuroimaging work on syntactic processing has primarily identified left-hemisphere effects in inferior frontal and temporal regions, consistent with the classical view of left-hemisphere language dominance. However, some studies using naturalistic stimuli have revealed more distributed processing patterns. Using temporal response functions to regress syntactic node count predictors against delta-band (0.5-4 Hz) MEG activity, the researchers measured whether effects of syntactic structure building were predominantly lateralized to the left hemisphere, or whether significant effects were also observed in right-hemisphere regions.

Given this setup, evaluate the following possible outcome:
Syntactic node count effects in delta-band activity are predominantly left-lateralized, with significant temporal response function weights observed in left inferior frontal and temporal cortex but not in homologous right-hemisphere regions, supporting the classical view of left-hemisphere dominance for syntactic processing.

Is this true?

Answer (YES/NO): NO